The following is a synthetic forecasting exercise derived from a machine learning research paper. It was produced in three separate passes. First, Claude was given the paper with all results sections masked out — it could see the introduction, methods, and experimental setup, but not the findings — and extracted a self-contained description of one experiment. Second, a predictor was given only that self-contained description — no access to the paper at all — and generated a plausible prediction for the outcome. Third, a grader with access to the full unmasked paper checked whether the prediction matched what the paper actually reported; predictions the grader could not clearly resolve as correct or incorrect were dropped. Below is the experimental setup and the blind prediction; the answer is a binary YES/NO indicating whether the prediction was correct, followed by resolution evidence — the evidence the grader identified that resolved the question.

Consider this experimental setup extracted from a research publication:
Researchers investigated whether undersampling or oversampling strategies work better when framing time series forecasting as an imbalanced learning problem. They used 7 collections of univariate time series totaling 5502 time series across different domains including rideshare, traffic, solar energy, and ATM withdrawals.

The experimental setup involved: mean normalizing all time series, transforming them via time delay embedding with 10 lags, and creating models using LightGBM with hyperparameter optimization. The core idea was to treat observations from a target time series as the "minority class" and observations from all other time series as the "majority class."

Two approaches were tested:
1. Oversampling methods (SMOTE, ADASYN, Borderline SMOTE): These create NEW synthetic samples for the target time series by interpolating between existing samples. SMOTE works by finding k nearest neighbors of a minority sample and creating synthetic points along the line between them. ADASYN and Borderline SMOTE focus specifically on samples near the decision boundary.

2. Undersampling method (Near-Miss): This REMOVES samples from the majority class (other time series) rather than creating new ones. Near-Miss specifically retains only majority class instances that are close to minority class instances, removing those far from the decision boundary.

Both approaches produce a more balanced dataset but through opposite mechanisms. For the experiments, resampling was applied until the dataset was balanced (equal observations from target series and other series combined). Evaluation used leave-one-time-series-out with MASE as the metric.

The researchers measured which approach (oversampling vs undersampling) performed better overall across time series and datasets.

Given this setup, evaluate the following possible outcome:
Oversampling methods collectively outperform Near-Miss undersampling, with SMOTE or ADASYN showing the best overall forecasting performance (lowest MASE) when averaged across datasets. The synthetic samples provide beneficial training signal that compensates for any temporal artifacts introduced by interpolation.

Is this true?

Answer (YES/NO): YES